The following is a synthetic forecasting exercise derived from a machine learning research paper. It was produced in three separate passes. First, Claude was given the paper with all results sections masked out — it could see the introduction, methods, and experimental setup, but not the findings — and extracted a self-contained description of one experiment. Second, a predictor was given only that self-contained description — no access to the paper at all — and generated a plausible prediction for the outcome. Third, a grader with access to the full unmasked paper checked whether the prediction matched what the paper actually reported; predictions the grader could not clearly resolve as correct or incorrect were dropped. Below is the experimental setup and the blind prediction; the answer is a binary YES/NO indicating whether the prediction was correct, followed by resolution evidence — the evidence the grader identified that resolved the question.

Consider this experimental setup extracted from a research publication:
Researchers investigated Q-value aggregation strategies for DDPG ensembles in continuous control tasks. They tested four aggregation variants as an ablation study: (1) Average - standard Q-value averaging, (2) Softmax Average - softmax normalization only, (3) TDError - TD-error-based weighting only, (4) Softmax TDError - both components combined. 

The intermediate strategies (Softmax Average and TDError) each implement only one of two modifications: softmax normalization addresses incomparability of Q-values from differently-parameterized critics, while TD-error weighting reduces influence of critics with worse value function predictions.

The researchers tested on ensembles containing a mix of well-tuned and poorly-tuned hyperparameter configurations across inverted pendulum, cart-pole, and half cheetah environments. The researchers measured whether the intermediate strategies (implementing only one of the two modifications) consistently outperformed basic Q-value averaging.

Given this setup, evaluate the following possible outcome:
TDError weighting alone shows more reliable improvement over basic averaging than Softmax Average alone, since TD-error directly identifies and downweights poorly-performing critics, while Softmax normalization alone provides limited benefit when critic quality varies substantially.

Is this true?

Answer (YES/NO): NO